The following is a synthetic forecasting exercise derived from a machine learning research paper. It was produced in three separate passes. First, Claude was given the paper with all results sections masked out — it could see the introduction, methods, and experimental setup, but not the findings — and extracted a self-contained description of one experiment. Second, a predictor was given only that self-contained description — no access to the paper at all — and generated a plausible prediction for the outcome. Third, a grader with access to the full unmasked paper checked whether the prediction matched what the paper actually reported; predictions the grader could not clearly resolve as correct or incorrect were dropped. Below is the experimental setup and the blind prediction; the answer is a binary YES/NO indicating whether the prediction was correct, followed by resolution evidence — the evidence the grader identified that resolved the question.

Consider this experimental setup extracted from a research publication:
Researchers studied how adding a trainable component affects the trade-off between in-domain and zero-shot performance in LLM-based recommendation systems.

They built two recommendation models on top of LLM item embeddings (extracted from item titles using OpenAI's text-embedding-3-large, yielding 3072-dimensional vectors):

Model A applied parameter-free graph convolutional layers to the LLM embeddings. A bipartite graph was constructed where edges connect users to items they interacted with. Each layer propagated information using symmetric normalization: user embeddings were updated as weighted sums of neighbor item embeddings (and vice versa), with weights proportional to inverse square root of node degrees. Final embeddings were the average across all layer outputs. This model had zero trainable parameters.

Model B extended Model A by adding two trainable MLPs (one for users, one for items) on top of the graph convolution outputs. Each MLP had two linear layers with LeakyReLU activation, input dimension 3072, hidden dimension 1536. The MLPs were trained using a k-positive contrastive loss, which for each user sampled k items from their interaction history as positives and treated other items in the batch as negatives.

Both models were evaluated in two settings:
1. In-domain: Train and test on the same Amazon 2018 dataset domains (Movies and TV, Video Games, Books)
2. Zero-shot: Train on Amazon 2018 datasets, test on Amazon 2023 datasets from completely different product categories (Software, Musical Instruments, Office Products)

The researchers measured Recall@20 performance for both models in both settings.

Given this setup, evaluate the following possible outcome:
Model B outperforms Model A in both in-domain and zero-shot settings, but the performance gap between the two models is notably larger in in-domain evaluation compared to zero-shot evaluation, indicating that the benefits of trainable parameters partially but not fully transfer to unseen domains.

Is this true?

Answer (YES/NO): NO